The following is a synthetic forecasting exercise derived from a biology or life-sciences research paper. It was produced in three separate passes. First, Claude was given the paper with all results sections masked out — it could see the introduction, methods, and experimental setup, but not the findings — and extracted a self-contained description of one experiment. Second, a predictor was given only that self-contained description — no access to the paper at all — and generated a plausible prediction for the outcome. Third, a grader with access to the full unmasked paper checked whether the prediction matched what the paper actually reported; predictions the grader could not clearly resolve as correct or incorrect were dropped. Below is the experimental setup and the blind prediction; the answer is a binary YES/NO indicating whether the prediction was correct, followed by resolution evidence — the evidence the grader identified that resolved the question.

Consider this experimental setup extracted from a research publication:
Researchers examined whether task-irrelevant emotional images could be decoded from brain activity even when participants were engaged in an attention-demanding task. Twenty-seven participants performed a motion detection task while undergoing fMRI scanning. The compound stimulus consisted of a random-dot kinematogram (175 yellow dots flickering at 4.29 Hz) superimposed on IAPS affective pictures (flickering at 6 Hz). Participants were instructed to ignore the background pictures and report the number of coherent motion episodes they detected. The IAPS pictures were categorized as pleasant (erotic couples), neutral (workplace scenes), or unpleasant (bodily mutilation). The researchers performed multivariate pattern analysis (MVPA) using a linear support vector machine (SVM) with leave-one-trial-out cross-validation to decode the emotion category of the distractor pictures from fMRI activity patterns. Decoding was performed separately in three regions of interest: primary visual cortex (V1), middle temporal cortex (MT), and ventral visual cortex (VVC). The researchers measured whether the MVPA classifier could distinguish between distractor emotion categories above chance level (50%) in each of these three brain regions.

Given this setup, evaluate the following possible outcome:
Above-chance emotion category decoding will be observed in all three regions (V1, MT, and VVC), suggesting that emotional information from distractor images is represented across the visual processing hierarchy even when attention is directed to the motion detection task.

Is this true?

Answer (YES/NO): YES